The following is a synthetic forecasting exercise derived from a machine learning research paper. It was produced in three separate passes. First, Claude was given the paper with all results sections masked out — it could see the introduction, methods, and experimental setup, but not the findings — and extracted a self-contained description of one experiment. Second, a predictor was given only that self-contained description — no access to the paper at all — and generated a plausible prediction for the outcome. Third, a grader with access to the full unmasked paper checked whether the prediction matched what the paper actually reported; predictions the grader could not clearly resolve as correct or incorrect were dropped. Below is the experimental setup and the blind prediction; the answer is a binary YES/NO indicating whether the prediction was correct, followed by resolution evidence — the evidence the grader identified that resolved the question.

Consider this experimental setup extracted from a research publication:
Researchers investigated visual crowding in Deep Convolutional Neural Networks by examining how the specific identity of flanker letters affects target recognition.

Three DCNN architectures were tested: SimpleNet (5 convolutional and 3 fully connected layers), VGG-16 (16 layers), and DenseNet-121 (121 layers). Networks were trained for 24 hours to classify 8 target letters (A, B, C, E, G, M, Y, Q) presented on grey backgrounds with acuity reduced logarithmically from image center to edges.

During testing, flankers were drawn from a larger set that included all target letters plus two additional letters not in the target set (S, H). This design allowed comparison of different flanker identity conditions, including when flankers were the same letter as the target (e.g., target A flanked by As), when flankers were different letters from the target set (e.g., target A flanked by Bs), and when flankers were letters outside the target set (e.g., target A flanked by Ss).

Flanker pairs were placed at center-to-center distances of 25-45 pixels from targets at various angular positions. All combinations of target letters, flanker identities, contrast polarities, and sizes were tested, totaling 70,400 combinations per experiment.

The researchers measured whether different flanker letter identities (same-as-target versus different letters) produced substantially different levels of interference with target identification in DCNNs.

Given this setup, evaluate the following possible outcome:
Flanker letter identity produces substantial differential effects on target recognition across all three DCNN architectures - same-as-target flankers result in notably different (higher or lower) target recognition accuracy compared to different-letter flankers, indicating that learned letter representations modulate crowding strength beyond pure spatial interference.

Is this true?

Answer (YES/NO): NO